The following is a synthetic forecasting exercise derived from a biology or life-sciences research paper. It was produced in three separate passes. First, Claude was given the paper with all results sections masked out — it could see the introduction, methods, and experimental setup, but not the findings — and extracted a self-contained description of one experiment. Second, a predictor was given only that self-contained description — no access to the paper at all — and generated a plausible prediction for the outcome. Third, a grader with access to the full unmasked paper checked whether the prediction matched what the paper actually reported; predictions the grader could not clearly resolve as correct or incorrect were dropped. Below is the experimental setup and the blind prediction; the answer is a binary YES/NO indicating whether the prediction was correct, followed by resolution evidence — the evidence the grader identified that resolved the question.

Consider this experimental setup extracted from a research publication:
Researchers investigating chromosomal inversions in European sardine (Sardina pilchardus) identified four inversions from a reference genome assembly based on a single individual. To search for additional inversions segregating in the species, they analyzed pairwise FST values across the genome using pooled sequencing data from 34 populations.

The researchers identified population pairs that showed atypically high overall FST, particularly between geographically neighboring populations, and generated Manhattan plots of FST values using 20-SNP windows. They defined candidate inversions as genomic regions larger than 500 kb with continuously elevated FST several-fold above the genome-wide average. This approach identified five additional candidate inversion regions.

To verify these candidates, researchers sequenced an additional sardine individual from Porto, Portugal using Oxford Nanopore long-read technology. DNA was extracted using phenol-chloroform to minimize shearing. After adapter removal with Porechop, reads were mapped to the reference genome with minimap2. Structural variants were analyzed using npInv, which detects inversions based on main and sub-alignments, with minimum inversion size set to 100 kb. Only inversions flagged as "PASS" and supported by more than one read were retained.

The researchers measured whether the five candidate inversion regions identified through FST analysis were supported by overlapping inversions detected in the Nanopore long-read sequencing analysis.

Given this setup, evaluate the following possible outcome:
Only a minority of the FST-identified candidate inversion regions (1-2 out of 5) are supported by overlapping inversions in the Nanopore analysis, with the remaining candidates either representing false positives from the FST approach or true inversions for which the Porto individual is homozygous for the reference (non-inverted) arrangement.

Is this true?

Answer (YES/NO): NO